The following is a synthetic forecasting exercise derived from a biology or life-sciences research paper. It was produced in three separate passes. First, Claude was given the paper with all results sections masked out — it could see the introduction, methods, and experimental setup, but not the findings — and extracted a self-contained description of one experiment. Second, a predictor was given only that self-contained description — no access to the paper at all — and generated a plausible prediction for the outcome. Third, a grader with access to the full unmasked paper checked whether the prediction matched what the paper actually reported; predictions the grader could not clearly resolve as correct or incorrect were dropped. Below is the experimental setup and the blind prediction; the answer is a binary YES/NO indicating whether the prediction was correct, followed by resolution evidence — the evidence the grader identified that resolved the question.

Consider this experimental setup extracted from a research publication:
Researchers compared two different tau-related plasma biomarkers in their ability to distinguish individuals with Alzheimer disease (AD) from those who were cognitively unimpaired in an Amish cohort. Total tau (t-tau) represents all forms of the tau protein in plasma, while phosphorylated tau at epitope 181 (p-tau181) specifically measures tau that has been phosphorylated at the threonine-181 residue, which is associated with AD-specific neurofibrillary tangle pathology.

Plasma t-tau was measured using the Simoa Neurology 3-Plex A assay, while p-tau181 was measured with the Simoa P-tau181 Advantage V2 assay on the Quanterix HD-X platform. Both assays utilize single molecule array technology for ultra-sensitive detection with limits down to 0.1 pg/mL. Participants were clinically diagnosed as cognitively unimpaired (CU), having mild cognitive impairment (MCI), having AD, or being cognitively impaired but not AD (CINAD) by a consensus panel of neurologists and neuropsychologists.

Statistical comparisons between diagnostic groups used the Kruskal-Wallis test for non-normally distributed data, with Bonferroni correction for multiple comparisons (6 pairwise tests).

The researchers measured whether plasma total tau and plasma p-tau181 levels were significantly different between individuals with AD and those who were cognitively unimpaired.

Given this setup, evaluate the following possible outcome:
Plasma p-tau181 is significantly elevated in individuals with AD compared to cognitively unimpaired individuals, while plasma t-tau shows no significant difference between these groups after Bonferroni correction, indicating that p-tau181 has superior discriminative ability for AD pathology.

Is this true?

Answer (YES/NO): YES